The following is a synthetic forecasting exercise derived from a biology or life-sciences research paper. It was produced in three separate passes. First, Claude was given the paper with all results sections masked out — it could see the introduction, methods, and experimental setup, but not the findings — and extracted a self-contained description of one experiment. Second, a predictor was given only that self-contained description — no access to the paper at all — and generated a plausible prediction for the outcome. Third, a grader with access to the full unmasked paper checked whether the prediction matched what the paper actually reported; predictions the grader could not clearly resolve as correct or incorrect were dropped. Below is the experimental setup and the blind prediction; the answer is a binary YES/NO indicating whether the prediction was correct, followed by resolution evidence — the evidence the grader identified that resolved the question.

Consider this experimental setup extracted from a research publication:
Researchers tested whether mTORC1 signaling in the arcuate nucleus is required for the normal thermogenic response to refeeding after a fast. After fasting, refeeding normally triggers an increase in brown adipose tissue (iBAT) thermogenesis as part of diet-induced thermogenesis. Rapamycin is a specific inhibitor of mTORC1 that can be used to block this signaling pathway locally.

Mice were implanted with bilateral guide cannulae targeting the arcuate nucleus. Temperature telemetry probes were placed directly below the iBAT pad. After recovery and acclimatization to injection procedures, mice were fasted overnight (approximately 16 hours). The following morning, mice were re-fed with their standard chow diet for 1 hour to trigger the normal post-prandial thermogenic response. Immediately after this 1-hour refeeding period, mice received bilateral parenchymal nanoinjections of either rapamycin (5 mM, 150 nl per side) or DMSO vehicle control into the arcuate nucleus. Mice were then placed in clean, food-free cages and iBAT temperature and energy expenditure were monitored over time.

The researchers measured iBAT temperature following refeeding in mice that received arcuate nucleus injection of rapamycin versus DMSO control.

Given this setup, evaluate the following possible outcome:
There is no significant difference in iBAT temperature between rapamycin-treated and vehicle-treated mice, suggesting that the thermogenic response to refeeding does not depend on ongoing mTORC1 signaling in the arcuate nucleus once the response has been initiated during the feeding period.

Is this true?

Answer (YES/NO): NO